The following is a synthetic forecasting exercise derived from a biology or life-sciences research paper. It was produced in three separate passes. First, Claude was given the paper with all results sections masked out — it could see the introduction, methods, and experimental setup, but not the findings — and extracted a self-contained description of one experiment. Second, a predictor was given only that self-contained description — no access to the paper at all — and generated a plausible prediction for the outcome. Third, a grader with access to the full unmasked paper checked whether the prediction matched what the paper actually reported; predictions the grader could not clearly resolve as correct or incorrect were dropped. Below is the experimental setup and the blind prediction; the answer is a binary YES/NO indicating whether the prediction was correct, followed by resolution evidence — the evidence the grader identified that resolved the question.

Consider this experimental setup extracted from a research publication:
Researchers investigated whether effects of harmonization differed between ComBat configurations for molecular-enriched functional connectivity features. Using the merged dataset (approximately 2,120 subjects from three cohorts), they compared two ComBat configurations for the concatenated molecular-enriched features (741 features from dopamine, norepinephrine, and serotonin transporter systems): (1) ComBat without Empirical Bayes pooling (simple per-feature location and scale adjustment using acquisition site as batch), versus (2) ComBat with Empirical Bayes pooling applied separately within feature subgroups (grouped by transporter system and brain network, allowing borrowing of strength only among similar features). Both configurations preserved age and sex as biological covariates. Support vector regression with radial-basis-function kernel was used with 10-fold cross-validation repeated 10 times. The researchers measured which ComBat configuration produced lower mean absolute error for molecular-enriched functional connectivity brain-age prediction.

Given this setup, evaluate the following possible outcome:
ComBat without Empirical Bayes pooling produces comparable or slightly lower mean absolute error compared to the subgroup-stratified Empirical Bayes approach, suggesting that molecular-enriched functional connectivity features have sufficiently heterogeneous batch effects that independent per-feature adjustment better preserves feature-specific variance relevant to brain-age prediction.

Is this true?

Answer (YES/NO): YES